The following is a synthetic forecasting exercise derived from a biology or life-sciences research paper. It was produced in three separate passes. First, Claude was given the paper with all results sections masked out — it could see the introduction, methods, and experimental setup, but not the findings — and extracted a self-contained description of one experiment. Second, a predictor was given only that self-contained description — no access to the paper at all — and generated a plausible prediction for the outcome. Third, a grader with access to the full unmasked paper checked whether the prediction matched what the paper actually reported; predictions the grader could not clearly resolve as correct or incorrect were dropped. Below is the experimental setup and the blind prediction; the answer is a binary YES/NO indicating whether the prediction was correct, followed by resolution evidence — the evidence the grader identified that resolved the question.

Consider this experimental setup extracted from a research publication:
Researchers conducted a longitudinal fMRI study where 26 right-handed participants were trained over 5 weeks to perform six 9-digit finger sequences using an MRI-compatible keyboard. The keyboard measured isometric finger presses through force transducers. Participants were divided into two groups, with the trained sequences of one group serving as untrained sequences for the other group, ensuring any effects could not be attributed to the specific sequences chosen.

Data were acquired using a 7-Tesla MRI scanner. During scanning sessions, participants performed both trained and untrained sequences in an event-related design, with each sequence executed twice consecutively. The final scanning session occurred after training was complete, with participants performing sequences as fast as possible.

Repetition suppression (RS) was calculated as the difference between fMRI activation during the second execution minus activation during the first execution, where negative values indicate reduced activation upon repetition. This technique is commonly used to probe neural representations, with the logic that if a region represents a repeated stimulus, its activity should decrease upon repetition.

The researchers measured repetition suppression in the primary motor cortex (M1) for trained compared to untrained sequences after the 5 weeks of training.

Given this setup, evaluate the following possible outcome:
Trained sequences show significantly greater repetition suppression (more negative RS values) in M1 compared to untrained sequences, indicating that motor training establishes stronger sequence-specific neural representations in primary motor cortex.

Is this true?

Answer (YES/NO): NO